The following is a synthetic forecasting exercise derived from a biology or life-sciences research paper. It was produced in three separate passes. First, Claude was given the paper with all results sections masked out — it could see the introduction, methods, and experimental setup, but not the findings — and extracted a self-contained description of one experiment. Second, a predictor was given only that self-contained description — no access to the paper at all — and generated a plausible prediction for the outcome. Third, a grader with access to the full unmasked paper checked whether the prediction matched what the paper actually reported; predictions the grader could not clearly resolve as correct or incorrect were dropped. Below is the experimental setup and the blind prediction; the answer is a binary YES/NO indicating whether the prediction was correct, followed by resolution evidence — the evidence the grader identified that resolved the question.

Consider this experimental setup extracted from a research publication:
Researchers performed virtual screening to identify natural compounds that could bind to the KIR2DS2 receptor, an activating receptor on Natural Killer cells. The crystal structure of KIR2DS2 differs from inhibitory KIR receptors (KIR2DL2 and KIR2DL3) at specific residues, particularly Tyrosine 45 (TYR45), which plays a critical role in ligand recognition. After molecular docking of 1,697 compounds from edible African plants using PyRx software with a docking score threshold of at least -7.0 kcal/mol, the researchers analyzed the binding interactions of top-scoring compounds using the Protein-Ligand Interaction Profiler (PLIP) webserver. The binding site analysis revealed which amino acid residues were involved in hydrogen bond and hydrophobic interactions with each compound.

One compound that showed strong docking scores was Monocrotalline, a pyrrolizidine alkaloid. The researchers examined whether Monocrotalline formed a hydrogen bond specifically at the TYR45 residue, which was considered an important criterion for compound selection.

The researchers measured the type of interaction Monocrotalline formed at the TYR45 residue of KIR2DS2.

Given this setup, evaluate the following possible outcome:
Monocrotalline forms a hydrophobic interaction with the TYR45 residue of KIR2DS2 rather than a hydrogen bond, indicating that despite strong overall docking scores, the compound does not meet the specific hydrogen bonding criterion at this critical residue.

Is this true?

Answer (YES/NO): YES